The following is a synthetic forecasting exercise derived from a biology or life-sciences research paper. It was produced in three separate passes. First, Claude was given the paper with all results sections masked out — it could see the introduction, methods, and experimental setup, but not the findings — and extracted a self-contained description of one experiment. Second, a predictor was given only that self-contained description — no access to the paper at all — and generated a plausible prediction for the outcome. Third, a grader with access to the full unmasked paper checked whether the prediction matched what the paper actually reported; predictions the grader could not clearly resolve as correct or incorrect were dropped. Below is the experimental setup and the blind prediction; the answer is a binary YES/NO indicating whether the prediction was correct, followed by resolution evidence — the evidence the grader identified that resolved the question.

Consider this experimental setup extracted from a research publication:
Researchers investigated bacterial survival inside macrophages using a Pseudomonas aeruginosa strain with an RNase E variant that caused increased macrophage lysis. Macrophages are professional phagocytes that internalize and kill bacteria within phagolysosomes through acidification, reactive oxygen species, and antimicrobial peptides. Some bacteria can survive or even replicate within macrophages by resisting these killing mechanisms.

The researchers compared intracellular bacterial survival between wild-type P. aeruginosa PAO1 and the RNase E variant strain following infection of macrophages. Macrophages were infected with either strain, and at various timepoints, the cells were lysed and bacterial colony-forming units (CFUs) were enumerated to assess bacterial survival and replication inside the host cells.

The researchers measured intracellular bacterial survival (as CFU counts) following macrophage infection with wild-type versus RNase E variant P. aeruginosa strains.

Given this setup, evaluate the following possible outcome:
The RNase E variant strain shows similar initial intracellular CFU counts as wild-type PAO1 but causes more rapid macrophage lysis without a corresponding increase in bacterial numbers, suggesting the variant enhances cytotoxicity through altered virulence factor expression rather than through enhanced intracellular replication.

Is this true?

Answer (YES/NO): NO